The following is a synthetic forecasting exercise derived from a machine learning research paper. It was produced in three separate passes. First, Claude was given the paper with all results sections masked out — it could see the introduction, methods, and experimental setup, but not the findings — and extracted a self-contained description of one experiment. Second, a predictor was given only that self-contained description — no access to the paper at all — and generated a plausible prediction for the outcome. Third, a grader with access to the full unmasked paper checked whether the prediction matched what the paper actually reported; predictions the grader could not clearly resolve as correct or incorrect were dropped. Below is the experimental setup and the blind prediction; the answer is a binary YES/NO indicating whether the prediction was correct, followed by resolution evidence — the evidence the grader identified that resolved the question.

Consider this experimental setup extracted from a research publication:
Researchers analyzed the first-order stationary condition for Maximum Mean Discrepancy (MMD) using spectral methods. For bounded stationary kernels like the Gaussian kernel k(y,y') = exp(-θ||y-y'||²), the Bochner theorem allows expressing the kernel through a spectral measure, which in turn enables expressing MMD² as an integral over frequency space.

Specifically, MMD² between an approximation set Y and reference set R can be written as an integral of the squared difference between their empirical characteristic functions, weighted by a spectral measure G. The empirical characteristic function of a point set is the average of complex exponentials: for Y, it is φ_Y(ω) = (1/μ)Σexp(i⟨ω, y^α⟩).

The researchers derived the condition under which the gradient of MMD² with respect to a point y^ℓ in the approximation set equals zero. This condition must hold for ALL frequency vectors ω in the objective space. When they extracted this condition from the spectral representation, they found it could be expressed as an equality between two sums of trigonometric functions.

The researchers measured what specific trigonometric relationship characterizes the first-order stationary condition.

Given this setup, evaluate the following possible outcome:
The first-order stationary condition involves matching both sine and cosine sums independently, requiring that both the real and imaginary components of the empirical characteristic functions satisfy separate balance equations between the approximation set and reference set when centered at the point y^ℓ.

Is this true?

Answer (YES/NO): NO